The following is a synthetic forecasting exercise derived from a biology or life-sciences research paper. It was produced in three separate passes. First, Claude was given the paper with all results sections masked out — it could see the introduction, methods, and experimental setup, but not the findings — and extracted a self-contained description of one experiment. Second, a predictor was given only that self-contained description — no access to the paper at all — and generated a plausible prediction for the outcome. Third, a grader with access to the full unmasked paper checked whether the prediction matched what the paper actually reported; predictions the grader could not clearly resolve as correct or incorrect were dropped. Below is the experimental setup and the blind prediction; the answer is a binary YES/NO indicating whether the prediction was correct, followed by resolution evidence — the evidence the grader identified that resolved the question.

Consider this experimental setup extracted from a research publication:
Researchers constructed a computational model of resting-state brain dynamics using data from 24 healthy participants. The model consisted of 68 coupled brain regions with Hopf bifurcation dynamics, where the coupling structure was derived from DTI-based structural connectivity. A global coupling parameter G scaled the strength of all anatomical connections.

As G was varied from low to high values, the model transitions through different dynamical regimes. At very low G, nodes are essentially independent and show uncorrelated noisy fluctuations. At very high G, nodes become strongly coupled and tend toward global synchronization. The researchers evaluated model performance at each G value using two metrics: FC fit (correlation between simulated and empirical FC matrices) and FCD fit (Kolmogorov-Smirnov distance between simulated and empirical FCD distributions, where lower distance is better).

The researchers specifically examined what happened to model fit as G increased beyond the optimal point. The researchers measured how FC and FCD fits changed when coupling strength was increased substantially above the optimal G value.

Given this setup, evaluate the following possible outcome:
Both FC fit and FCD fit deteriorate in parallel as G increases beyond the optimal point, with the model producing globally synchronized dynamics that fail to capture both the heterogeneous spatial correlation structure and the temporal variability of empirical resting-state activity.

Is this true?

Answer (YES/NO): NO